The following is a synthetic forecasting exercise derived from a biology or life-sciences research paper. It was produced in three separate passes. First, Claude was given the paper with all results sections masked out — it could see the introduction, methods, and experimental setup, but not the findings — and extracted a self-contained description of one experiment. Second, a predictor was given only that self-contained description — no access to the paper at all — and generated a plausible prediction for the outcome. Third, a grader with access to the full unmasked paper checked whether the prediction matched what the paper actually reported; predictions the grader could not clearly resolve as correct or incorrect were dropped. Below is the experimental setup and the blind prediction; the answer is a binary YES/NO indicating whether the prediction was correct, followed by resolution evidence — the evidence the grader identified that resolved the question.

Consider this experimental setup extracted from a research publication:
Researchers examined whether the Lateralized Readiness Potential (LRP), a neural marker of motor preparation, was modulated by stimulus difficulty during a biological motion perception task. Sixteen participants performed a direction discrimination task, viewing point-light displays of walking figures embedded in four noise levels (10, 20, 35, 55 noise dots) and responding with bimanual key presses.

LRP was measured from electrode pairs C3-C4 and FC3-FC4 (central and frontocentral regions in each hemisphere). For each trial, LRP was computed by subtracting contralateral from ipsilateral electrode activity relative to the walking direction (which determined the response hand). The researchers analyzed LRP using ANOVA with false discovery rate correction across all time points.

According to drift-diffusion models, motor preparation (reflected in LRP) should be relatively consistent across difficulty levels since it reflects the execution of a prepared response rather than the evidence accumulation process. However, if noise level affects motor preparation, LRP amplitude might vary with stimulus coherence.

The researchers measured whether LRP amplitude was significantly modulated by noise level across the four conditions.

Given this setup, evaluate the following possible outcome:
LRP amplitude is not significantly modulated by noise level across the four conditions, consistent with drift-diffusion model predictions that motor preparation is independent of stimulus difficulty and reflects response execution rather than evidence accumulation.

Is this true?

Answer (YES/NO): NO